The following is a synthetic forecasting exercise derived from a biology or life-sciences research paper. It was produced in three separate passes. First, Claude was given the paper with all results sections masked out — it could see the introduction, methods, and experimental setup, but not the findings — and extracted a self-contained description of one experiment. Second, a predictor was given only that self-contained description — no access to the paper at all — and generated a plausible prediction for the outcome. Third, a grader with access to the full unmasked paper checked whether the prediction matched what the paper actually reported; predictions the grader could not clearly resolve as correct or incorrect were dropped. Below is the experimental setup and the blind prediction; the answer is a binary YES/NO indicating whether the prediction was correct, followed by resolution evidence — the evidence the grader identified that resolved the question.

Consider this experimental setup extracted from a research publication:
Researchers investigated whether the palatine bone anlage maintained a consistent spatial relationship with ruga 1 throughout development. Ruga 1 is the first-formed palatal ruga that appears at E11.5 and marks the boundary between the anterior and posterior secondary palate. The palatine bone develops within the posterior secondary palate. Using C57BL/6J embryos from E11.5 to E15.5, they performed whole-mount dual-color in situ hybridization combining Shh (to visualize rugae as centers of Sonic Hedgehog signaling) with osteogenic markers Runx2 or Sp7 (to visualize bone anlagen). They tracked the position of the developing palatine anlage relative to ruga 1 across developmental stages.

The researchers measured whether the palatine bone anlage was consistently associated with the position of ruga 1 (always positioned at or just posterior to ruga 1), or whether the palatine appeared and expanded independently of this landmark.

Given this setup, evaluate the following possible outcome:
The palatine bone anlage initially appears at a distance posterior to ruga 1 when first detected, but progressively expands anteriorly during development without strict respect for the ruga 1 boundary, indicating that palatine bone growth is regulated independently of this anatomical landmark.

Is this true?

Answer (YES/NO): NO